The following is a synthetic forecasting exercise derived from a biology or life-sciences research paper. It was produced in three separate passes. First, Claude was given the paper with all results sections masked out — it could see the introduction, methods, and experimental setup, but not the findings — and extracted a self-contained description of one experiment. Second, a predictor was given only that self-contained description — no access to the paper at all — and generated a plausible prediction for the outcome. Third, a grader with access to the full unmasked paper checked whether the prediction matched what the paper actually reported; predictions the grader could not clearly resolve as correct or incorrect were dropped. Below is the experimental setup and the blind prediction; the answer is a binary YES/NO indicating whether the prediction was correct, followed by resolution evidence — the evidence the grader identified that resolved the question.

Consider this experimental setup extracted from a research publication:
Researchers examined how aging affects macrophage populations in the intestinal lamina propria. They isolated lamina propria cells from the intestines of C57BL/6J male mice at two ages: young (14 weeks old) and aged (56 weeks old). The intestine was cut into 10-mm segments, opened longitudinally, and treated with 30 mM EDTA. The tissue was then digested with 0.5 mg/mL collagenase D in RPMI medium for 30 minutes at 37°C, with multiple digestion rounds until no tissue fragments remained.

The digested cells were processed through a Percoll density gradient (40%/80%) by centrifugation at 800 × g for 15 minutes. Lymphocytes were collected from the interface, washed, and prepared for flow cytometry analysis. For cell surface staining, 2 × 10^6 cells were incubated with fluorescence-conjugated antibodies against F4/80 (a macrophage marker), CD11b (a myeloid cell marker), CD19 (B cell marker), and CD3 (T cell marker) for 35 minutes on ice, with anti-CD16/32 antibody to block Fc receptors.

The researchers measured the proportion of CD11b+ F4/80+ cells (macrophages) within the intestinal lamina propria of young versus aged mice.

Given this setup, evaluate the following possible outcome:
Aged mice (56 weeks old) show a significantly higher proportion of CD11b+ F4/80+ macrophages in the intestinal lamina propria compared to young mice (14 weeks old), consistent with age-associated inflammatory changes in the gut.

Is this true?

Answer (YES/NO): NO